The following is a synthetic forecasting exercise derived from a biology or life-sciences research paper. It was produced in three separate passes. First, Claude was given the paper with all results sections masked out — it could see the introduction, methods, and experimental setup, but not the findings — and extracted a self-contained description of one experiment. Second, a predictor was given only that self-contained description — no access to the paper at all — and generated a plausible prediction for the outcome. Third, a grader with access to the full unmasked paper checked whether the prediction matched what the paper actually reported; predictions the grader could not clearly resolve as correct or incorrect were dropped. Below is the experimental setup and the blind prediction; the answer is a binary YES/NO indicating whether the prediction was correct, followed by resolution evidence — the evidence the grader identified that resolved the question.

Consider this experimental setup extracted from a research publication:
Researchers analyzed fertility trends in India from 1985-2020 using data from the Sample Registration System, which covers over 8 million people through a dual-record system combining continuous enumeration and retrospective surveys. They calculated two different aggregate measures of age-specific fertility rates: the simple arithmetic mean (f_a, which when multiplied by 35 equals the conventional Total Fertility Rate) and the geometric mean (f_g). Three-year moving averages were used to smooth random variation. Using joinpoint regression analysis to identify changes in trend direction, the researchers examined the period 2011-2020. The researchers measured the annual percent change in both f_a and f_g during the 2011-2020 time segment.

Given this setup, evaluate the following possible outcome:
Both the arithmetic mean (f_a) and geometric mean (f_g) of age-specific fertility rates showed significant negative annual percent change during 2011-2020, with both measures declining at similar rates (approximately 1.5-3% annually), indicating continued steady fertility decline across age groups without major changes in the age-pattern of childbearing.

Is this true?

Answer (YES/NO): NO